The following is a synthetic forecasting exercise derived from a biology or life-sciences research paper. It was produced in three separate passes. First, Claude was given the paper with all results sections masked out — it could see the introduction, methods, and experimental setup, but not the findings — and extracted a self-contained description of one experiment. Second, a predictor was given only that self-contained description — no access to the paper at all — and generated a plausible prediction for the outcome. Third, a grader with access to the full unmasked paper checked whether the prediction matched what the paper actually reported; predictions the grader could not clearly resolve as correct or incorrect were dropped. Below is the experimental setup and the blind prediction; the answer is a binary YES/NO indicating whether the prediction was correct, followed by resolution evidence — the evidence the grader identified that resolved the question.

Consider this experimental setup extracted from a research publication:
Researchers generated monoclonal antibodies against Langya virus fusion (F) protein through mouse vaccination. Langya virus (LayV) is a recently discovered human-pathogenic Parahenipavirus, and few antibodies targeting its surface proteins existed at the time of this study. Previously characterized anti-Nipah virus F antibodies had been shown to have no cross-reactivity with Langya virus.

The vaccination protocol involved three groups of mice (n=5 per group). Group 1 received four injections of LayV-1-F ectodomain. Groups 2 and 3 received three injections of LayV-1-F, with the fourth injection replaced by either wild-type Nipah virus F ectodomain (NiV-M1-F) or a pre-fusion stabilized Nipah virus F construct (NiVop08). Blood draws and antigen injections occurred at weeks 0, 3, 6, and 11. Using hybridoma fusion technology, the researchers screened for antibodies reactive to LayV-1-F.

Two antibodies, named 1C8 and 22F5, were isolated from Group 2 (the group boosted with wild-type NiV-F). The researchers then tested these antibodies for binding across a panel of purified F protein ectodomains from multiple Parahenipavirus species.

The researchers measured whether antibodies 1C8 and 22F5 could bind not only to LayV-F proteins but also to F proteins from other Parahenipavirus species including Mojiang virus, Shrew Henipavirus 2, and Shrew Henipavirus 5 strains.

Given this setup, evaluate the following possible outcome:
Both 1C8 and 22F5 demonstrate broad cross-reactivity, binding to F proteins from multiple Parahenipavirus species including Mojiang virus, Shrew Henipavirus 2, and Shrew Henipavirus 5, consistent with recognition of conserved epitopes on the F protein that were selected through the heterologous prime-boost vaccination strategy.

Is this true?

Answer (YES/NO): NO